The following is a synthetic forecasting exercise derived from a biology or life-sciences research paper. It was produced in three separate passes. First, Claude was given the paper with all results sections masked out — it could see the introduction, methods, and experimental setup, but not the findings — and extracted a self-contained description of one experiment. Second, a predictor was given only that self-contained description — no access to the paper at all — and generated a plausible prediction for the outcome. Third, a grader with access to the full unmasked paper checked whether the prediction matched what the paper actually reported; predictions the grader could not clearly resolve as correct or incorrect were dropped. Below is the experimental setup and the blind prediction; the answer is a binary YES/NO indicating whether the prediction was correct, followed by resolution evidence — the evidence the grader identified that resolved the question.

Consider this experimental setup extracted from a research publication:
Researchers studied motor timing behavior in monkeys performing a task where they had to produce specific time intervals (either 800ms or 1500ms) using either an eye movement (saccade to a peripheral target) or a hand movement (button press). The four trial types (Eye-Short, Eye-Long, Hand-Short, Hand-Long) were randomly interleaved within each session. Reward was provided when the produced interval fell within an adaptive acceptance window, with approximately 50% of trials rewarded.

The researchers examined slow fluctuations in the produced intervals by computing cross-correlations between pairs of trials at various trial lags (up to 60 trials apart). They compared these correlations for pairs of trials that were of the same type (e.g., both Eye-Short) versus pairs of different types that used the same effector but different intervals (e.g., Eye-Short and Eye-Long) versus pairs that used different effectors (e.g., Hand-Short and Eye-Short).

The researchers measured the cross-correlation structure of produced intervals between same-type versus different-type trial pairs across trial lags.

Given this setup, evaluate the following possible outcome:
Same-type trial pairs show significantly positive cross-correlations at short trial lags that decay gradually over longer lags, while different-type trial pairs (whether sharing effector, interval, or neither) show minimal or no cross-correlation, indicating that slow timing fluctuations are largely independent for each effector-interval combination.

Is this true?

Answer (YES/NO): NO